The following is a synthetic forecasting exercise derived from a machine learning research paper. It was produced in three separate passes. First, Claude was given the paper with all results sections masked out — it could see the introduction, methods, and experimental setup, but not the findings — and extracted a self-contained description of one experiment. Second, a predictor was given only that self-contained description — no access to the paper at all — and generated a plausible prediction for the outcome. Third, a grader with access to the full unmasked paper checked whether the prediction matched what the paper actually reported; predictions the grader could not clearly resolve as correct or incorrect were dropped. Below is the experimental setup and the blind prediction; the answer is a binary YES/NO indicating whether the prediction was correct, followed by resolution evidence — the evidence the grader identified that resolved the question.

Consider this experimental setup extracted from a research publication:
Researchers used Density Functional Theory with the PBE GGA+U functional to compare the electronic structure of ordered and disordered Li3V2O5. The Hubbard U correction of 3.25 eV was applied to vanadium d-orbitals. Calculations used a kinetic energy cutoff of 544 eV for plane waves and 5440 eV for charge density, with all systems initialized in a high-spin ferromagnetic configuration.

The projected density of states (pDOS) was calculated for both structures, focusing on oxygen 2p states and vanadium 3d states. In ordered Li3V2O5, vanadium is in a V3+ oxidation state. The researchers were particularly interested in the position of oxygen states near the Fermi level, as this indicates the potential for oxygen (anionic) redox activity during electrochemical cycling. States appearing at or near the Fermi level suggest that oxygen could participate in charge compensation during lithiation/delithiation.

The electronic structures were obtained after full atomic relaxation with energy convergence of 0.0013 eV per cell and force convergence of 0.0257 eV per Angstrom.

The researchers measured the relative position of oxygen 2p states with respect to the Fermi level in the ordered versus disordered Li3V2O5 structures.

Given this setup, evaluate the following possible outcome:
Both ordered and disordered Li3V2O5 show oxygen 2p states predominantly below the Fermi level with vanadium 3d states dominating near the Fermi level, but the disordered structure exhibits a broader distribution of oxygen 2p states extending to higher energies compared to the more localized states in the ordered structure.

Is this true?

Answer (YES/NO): NO